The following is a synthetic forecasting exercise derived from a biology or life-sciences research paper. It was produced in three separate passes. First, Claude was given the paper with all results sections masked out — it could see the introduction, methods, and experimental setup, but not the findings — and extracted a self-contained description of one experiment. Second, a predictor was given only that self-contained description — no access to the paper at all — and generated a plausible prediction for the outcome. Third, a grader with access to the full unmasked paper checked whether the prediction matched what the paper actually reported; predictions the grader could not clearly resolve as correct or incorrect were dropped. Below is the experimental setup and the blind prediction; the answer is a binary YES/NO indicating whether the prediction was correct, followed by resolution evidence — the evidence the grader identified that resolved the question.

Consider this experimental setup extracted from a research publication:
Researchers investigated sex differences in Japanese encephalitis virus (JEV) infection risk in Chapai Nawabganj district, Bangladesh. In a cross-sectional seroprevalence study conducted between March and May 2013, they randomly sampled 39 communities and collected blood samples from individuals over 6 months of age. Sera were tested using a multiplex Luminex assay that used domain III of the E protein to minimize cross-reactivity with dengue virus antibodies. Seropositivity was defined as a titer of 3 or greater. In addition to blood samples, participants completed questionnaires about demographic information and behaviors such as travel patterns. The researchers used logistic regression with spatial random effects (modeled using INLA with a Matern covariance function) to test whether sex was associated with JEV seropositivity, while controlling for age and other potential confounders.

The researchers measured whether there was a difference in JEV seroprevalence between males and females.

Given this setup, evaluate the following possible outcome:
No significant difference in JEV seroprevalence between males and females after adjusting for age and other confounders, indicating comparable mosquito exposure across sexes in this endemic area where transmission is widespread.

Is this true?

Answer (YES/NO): YES